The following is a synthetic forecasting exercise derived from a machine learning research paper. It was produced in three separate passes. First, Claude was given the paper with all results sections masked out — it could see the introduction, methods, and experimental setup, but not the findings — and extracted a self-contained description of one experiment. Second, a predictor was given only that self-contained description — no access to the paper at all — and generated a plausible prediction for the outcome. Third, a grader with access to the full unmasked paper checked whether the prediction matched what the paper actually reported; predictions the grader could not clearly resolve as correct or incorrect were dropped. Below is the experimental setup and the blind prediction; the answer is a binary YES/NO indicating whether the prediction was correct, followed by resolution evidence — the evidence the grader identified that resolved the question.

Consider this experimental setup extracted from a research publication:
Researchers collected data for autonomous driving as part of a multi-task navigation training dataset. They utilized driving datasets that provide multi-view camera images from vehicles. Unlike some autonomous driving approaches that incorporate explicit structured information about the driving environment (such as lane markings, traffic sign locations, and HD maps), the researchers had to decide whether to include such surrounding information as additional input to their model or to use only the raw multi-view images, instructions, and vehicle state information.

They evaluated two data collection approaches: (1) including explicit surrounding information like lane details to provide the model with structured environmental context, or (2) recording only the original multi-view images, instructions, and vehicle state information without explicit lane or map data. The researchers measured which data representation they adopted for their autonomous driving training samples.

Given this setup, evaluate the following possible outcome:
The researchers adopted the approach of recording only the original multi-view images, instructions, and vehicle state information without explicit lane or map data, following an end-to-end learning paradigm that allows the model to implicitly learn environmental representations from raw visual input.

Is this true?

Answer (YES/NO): YES